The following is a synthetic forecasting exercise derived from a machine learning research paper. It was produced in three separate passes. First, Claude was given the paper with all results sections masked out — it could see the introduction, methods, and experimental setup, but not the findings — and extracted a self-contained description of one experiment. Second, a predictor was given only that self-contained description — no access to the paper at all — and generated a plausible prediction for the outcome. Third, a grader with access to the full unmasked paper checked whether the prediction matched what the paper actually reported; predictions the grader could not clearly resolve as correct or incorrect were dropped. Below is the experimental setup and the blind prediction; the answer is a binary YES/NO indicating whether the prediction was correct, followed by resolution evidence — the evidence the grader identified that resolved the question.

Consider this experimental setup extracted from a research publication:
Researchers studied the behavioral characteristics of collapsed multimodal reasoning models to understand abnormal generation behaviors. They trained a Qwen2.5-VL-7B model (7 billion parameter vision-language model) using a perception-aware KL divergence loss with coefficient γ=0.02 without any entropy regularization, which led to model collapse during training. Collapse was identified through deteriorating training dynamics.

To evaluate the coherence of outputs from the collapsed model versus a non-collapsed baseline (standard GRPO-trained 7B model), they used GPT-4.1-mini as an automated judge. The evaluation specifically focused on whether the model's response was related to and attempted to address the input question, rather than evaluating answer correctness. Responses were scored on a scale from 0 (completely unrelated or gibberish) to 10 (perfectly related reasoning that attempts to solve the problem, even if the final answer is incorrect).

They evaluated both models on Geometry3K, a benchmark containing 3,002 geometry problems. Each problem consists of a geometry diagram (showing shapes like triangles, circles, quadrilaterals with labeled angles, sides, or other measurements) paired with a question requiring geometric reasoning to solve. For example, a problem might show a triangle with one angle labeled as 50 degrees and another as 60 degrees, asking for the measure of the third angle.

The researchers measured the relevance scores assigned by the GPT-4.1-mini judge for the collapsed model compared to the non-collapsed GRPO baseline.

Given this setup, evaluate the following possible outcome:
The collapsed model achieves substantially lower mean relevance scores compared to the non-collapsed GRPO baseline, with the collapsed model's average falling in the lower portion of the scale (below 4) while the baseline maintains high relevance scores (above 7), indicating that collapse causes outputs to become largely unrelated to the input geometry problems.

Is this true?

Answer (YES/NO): NO